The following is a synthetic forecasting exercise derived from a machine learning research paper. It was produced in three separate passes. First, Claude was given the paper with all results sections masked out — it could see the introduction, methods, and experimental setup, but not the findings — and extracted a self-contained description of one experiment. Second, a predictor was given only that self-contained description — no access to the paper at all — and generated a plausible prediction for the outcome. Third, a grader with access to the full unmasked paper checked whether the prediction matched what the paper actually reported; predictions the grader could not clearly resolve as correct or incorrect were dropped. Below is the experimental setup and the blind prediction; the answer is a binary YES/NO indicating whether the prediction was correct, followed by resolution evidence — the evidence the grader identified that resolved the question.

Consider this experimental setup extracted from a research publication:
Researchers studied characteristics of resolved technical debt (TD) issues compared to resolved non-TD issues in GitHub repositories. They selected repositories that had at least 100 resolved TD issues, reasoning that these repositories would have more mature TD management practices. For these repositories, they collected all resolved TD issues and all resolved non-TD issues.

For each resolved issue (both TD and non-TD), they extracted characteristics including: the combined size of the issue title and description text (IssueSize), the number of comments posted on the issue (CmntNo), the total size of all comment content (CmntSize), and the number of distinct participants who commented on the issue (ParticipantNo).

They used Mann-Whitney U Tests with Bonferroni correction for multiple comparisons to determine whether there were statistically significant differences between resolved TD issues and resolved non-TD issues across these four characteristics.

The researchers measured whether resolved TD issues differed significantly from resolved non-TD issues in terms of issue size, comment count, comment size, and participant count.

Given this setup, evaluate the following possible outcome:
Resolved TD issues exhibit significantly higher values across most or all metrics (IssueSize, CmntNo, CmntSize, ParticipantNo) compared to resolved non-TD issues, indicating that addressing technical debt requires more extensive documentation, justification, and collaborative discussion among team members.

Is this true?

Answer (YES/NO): NO